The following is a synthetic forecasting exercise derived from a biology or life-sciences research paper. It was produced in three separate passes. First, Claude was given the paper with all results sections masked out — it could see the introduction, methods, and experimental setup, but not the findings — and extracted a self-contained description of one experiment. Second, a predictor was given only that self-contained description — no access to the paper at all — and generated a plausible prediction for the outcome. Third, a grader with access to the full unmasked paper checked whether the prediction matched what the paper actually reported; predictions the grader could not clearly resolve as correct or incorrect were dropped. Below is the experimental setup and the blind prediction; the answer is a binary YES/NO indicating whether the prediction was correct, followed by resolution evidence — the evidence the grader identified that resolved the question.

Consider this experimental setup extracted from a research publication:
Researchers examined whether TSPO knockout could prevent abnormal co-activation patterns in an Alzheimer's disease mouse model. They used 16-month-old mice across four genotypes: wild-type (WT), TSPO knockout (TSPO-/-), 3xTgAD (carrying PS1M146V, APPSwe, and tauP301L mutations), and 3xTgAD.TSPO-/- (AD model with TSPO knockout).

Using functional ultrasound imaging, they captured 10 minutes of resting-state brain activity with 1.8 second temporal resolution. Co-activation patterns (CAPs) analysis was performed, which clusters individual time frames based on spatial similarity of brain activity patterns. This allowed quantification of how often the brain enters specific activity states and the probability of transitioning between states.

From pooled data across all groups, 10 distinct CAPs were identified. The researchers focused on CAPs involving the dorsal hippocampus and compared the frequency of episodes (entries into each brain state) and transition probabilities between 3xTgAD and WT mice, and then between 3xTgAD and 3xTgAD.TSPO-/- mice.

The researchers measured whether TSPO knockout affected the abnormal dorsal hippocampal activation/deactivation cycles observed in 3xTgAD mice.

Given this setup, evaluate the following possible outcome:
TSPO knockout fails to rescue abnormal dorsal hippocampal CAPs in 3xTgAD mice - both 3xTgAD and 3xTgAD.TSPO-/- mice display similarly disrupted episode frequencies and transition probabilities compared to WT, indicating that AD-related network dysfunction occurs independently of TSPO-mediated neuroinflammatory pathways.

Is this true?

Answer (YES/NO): NO